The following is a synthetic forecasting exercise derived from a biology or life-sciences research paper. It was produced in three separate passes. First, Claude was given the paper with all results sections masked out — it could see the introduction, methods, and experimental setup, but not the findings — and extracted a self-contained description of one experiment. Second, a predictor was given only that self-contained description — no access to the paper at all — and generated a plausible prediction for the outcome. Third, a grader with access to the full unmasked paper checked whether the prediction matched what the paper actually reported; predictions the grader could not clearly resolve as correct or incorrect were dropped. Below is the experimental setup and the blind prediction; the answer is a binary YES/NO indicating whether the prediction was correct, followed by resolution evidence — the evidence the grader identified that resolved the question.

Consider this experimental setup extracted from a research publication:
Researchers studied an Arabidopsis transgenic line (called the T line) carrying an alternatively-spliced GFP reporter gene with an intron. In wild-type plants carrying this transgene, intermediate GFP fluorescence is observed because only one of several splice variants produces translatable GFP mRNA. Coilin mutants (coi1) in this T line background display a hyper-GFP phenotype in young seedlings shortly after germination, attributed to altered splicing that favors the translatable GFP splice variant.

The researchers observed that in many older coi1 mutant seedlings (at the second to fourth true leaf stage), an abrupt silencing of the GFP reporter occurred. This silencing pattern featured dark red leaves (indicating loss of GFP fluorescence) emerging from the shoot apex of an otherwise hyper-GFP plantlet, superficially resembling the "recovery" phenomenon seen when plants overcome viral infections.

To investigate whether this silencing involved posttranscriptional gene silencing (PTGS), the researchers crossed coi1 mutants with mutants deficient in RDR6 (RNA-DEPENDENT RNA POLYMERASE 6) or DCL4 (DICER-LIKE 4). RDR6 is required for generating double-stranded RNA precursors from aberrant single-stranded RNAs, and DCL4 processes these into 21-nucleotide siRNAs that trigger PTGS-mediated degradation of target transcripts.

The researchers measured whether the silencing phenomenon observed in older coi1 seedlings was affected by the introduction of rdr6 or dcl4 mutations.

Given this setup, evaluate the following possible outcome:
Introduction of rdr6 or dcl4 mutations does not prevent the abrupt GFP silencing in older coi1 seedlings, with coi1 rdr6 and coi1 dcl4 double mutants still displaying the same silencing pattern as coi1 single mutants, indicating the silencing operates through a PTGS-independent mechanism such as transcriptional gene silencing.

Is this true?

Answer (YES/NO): NO